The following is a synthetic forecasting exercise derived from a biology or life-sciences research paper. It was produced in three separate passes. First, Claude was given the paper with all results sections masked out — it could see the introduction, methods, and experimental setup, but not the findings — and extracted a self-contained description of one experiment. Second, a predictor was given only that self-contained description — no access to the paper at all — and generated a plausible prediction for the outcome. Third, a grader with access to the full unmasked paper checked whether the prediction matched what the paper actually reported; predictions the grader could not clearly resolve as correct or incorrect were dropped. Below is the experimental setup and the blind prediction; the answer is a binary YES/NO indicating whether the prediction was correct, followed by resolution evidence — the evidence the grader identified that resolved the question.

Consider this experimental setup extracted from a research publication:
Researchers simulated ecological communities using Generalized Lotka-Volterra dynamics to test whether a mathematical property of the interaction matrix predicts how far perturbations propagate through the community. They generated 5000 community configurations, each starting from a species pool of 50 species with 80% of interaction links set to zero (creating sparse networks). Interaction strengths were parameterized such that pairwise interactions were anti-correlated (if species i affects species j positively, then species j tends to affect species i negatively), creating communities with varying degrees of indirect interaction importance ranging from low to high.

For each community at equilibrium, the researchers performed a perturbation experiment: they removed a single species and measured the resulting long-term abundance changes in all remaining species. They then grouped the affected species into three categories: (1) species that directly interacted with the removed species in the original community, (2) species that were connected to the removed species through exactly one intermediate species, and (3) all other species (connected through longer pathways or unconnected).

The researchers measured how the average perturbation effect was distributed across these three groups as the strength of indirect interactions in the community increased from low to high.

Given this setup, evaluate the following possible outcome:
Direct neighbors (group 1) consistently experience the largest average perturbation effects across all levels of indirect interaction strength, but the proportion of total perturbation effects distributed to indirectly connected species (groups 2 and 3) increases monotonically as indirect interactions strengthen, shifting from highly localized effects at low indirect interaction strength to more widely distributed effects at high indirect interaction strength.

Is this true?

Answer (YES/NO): NO